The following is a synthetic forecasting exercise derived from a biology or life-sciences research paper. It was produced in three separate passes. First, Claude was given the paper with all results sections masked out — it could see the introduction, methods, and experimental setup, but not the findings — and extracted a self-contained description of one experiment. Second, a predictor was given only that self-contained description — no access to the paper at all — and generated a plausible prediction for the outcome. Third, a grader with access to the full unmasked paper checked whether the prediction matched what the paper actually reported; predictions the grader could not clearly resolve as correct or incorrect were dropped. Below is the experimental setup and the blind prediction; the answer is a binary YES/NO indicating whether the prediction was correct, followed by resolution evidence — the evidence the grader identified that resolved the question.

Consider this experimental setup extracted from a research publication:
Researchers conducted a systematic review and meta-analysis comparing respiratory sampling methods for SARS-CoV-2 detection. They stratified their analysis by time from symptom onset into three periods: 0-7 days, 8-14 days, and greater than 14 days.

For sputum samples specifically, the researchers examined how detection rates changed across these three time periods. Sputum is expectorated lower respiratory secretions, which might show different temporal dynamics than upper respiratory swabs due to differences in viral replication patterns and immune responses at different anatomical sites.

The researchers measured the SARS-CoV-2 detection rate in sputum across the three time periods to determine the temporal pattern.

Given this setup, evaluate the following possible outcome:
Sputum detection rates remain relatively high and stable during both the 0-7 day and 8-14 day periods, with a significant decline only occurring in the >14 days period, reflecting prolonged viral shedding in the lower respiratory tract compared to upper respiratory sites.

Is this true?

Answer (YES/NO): NO